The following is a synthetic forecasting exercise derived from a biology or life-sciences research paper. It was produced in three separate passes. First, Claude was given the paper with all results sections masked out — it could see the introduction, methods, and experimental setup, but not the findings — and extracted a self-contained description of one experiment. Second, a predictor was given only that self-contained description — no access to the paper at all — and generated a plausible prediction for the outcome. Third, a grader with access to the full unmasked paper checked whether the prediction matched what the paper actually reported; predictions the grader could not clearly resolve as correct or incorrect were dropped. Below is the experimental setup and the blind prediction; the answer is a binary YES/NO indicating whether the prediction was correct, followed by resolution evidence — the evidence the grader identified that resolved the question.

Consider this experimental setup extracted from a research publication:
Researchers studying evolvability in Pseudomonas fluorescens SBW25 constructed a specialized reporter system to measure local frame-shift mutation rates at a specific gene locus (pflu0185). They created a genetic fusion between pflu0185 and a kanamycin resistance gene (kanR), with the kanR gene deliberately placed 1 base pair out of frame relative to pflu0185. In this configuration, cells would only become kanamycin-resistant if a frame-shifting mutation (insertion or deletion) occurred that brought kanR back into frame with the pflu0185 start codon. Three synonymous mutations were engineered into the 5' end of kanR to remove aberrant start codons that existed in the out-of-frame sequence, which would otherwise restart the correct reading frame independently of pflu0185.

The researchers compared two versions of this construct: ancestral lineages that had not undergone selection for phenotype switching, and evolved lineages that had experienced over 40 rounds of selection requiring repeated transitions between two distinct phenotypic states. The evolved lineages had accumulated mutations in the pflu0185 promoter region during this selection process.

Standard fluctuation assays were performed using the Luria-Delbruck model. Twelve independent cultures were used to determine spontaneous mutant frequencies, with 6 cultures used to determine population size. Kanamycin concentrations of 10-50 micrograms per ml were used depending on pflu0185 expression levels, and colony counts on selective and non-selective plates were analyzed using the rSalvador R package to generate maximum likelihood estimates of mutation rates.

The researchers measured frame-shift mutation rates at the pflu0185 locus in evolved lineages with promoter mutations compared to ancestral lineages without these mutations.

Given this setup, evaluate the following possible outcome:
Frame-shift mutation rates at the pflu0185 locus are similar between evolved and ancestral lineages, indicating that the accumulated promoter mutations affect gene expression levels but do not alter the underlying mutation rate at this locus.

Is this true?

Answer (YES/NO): NO